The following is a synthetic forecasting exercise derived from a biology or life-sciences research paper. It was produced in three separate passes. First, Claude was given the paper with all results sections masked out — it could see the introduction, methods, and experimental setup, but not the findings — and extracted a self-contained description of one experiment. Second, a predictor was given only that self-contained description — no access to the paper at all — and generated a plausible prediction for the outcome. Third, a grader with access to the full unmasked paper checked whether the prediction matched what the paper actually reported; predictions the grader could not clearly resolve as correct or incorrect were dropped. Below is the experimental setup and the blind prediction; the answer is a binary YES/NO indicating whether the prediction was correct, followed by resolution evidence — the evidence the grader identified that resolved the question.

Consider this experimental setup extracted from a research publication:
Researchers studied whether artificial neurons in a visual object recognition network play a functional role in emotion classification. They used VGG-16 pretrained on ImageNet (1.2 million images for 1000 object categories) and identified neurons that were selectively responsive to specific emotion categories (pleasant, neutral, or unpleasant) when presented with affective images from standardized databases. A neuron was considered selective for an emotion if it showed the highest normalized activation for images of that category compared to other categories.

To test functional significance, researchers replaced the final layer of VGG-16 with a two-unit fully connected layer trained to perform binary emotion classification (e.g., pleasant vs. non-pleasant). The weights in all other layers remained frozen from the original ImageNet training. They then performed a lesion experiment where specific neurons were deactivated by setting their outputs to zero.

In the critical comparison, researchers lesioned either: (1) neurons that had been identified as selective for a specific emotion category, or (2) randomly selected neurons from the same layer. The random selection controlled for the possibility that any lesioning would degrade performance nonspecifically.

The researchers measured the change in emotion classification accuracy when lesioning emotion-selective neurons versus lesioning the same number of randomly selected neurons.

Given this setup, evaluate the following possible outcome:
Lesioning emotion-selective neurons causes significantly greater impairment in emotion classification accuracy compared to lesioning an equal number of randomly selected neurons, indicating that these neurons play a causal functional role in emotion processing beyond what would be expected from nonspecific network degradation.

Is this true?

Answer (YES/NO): YES